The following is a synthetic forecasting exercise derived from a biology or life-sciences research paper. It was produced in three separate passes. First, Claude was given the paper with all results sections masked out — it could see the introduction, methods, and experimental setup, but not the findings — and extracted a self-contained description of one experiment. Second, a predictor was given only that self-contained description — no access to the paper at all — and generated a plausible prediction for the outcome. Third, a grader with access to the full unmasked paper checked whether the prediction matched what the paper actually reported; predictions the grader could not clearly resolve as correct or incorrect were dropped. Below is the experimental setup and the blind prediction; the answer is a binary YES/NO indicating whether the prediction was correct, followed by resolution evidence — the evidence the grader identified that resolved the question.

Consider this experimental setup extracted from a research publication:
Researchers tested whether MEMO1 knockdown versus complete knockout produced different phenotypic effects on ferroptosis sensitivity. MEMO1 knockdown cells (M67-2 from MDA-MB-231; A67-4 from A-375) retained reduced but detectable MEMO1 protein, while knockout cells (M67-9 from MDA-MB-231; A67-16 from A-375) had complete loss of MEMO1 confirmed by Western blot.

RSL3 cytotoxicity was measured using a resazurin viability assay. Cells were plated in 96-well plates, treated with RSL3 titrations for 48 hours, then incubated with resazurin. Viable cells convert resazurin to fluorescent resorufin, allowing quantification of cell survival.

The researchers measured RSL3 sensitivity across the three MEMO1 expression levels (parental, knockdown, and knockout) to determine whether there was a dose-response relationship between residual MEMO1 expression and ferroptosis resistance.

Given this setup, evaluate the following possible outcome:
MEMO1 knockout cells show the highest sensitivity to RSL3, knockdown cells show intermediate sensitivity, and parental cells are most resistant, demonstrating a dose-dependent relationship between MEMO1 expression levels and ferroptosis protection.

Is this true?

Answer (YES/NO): NO